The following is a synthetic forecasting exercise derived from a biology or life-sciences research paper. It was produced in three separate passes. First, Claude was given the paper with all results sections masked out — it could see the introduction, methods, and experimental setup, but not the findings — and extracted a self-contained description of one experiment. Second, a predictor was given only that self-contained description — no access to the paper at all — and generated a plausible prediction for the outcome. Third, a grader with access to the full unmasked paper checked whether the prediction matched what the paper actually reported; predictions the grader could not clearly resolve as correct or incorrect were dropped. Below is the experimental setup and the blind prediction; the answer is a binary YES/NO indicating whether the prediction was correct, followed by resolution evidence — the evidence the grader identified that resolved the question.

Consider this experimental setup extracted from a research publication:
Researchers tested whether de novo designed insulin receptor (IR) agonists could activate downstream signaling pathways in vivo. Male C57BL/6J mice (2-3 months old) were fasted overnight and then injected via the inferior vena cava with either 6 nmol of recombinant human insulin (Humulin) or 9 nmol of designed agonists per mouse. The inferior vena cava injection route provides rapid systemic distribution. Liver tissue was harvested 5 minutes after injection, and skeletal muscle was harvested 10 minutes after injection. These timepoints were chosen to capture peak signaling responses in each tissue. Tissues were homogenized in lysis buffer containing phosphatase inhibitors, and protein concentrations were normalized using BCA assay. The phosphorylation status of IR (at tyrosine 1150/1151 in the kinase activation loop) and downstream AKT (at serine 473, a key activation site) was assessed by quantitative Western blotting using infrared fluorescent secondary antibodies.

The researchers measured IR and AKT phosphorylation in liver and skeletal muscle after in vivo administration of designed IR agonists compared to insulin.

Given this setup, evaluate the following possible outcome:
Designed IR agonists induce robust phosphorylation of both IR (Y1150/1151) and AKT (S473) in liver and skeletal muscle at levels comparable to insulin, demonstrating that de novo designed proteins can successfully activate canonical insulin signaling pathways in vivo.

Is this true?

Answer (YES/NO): NO